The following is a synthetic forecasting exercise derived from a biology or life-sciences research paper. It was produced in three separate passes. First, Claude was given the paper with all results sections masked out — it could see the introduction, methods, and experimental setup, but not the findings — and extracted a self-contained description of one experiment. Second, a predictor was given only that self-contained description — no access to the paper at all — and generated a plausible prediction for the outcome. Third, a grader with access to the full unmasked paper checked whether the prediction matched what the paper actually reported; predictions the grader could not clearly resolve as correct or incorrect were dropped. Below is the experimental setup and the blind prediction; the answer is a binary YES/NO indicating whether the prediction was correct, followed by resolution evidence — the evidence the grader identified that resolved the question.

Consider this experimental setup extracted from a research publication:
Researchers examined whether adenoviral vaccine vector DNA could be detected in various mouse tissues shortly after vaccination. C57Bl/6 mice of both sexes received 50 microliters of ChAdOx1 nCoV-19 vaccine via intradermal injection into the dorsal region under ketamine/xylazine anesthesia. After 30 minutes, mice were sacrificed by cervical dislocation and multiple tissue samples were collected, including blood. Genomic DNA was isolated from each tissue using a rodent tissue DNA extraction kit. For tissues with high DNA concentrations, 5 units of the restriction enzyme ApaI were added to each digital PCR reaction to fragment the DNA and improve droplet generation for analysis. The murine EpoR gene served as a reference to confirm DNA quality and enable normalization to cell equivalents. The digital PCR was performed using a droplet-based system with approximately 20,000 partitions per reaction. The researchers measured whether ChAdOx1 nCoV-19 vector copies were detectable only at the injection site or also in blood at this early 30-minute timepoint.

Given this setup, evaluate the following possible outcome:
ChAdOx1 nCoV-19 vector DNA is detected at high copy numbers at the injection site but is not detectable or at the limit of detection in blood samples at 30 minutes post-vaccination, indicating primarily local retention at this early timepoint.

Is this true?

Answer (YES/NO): NO